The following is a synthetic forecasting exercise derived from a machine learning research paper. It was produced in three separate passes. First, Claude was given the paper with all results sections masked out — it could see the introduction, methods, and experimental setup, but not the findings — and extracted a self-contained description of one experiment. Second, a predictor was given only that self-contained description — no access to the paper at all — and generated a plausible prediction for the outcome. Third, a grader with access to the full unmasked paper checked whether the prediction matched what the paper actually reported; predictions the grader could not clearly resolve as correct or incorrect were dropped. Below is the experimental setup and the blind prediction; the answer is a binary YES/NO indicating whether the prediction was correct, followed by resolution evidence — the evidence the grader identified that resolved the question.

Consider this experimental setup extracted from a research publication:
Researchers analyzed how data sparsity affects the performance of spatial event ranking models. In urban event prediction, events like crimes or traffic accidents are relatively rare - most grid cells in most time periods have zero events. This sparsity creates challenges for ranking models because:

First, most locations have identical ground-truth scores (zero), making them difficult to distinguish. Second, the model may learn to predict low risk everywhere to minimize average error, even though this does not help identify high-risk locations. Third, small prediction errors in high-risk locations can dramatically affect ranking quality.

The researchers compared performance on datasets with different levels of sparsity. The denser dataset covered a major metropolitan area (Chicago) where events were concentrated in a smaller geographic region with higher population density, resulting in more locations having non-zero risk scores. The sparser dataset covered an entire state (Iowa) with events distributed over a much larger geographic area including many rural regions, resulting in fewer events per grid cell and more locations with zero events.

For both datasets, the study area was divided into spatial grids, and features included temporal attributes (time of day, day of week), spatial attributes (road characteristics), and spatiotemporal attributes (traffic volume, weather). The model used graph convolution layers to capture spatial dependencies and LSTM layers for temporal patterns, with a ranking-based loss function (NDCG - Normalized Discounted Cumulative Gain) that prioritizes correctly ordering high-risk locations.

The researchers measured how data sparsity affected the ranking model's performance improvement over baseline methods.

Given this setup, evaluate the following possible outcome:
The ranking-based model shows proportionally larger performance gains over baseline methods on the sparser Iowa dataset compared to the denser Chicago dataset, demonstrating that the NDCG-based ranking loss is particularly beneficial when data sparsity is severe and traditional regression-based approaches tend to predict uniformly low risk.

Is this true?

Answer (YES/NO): NO